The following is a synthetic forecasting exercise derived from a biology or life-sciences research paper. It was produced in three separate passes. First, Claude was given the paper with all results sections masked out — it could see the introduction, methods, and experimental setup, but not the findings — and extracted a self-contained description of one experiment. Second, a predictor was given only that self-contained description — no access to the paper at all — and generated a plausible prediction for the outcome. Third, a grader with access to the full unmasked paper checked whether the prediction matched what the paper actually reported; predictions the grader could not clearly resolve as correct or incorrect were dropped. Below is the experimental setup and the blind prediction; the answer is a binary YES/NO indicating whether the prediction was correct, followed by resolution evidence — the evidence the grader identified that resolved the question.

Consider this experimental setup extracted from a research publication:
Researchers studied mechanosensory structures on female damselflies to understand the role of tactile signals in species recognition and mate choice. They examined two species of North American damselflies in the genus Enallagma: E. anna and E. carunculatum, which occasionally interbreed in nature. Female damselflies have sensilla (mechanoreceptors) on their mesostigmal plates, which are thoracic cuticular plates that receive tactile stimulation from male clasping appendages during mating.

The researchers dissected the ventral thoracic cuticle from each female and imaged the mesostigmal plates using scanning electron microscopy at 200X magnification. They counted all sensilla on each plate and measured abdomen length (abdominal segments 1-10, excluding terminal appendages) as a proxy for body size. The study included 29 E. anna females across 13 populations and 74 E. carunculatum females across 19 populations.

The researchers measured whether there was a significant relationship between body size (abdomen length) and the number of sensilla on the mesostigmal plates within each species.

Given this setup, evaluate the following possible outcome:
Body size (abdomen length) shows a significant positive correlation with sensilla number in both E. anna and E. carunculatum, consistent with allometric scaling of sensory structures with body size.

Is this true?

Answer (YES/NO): NO